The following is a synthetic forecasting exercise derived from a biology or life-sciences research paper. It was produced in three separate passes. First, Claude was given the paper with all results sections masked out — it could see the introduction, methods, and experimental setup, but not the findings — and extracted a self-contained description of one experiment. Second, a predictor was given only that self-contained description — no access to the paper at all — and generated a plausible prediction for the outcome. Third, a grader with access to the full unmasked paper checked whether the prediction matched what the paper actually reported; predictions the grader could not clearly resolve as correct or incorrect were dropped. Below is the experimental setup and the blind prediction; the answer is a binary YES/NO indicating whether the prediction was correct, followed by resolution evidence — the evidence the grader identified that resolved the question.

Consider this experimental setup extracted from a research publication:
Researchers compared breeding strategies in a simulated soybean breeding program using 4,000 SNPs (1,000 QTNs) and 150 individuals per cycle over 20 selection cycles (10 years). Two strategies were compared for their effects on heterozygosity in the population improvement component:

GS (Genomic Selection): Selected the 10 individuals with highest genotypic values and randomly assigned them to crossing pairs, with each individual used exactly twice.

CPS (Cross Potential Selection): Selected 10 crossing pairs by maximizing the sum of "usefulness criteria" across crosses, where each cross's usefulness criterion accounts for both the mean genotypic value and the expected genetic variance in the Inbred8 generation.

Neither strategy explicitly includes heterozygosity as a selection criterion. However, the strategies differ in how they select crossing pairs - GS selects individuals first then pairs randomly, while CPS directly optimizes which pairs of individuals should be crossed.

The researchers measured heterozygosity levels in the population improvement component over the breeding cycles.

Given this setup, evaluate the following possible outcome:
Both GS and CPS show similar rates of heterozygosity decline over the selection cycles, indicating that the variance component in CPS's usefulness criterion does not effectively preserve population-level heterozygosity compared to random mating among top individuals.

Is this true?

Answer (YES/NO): NO